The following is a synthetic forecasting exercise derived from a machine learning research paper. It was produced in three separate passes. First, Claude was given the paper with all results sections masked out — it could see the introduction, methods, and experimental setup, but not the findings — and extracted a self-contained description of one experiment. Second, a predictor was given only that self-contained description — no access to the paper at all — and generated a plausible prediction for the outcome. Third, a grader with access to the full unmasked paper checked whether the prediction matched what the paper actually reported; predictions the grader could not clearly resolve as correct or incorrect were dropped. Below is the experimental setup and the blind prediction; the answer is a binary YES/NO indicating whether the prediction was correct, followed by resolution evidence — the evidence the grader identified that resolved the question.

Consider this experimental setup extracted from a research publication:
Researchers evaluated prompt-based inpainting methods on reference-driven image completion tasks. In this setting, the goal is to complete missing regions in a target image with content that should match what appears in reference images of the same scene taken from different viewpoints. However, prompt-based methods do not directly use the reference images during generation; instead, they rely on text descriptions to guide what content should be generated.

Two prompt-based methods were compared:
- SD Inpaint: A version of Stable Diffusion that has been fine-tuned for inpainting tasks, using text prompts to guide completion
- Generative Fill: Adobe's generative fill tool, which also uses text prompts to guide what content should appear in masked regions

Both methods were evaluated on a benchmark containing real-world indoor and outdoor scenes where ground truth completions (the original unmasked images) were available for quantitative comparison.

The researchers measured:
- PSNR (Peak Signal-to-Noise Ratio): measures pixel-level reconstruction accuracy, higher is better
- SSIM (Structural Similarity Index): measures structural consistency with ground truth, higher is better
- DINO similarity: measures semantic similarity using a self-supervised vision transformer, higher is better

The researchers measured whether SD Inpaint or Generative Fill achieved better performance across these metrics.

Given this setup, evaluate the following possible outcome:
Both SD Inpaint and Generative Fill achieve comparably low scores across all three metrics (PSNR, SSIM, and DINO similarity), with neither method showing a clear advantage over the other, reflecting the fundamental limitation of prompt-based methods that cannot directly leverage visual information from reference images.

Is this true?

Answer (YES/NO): NO